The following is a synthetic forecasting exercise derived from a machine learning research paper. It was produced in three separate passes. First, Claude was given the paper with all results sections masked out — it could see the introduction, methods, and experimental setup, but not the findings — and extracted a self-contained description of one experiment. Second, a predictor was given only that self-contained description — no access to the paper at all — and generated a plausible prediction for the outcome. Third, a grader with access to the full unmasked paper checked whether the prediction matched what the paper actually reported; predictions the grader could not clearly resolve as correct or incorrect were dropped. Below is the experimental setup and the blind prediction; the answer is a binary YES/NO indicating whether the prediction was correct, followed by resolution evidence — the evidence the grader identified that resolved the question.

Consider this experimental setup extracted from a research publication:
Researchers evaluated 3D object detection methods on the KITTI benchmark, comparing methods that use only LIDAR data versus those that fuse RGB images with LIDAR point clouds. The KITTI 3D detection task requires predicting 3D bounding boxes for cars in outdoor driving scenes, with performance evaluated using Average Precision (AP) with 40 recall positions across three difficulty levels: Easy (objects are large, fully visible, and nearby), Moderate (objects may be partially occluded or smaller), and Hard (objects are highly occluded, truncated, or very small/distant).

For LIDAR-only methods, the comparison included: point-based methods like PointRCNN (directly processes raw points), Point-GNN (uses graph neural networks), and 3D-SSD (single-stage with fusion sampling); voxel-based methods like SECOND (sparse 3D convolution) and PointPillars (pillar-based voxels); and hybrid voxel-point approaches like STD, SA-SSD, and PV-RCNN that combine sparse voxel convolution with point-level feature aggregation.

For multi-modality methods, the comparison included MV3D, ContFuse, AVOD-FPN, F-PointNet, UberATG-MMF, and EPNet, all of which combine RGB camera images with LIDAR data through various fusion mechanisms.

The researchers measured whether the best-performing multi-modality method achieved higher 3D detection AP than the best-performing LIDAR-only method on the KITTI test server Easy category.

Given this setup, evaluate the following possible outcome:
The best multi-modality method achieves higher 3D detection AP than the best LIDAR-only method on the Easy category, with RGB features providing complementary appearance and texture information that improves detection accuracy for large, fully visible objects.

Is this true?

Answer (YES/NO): NO